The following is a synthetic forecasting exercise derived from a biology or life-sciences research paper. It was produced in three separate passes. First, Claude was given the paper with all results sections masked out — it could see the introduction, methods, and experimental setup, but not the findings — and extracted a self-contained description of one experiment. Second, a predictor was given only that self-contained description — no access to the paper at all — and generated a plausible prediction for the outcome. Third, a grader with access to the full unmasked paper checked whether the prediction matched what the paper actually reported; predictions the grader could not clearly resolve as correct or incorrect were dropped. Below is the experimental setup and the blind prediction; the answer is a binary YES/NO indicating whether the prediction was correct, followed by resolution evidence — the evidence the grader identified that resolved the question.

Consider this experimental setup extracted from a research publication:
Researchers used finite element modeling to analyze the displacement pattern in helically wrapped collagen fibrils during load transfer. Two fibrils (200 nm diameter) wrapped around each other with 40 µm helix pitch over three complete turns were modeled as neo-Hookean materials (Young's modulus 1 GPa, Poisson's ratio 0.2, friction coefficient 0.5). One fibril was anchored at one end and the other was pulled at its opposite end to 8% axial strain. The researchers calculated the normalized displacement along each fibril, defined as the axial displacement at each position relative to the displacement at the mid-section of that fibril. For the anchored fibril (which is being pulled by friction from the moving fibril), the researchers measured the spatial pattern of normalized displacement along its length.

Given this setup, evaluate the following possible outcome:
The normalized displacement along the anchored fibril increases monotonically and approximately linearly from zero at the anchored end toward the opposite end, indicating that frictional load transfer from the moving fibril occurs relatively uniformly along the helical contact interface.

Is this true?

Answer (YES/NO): NO